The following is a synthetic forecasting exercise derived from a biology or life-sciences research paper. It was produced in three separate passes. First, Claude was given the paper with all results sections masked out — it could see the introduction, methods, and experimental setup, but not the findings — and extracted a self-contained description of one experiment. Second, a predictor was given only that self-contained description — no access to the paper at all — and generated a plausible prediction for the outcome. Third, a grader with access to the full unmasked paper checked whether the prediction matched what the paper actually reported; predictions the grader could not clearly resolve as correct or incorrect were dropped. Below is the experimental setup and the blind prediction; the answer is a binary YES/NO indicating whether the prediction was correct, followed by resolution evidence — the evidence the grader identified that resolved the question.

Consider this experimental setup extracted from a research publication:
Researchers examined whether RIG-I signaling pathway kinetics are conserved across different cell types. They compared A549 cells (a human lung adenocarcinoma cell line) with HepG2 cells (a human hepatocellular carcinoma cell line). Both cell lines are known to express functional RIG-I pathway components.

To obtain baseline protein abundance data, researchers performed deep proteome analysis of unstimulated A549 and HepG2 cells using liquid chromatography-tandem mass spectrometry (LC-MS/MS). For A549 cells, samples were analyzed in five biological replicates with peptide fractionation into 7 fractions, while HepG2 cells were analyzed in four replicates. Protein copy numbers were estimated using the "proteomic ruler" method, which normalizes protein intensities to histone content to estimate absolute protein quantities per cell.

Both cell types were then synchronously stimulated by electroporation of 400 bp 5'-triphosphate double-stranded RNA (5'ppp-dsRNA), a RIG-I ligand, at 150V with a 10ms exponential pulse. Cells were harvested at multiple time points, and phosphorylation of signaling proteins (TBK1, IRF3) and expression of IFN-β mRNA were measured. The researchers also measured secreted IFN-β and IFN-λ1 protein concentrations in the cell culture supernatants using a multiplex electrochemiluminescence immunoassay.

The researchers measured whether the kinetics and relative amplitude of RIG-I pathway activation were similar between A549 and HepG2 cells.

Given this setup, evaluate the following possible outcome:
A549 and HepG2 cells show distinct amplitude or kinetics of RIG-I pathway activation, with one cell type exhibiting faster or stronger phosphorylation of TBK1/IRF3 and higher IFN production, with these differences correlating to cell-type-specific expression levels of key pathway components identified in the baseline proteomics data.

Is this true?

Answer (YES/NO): YES